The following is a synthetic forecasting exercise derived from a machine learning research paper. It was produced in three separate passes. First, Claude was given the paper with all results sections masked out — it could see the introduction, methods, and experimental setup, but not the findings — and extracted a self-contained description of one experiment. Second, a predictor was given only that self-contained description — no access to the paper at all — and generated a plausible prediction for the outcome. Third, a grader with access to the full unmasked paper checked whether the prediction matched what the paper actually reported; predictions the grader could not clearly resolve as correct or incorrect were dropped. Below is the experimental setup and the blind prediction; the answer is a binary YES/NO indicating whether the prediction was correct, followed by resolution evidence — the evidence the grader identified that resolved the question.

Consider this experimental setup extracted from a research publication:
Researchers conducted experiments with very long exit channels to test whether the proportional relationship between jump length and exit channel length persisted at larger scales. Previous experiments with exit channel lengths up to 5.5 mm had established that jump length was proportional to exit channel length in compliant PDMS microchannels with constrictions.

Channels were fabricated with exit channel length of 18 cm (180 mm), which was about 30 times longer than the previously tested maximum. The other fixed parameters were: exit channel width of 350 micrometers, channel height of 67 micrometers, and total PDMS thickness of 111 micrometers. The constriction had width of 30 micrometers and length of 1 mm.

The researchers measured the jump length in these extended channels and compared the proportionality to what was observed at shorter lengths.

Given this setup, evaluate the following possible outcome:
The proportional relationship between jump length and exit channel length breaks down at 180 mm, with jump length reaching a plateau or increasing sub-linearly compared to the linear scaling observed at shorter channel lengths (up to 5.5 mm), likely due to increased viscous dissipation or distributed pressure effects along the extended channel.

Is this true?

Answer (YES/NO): NO